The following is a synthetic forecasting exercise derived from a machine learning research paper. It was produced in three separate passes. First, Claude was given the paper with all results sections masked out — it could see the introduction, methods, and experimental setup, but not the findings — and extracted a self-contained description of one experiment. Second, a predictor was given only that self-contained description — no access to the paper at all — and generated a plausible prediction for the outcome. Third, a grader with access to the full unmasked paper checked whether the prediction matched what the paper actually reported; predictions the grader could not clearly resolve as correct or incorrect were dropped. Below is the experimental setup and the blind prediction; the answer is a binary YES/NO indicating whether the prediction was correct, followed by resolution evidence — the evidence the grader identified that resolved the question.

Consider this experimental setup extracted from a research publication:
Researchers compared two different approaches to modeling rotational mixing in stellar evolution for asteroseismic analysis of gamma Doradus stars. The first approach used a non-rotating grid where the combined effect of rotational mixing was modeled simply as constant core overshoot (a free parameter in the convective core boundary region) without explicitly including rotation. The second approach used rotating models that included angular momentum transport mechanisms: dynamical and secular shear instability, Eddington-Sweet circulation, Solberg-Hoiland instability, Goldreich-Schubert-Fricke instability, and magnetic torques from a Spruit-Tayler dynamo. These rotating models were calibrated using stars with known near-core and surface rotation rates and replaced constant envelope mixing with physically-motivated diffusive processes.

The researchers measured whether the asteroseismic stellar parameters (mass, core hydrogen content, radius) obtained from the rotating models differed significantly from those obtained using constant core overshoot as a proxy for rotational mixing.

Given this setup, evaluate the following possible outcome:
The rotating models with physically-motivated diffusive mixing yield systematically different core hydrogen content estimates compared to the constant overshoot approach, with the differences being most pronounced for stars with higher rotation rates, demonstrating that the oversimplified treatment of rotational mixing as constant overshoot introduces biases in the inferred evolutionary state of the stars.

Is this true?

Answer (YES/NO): NO